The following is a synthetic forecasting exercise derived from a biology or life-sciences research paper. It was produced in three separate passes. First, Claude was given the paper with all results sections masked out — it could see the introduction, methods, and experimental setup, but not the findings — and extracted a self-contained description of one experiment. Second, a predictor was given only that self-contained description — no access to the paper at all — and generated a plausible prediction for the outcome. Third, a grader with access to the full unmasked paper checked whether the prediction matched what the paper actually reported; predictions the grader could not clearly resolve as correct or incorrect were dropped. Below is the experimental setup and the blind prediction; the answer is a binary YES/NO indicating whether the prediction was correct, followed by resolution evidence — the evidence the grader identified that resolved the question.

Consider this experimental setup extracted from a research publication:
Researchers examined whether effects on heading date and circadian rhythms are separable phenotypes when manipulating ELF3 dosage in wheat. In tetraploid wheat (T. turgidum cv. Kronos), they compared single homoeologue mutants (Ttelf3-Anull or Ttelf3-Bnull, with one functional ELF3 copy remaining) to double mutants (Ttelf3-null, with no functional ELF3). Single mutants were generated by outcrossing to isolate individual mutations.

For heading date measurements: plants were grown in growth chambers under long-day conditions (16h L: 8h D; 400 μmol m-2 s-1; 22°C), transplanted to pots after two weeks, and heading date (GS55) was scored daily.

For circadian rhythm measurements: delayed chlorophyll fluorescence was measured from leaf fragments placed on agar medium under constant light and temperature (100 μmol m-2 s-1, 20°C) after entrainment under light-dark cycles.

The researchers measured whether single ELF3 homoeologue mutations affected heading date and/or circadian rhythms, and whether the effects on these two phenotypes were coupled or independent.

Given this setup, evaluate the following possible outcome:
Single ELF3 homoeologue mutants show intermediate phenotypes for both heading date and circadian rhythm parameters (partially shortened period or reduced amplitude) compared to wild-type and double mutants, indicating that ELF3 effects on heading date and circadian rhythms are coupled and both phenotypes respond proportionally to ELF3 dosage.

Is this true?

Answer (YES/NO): NO